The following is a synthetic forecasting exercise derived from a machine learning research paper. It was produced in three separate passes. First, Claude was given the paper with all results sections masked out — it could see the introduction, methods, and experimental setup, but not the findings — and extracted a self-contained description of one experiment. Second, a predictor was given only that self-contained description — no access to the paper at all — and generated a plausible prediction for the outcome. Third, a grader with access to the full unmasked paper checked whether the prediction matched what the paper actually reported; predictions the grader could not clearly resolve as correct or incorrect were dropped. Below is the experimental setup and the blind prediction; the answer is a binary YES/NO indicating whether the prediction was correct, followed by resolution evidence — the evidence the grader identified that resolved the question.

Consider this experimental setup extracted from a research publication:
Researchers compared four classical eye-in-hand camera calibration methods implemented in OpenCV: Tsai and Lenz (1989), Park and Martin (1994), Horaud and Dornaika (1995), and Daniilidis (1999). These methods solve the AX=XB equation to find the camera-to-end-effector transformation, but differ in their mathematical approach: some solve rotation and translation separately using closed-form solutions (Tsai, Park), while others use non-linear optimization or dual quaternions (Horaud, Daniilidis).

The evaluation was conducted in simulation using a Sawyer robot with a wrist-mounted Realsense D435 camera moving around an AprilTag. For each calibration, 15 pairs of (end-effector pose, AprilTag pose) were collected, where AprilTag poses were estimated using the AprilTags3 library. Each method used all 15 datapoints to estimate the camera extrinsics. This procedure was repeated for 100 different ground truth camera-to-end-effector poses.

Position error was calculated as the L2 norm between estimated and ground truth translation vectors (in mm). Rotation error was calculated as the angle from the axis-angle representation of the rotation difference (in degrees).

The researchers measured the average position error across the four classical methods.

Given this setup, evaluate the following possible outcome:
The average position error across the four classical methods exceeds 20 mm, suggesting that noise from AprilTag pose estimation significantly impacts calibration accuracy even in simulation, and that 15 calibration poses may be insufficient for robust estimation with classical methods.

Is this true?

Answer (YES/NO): YES